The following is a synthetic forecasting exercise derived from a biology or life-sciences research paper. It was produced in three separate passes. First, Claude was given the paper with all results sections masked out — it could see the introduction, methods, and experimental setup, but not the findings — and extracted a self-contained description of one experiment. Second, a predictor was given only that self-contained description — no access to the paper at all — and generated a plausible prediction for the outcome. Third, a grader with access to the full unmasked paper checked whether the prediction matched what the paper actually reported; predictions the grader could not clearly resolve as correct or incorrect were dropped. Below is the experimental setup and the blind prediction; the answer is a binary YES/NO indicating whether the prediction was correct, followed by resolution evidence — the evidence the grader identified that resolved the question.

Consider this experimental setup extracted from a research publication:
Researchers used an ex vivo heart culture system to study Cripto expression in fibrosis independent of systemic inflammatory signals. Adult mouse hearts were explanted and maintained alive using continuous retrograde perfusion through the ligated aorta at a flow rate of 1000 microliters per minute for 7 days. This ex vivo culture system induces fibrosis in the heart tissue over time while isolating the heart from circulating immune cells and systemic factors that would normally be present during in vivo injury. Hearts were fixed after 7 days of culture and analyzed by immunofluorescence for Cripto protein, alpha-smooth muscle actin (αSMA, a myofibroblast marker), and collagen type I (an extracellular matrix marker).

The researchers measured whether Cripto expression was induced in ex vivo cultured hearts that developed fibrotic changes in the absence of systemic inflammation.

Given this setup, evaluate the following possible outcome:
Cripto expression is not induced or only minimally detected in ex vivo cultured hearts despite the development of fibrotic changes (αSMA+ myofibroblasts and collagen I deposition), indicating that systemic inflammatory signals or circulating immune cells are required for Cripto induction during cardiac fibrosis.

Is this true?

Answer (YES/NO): NO